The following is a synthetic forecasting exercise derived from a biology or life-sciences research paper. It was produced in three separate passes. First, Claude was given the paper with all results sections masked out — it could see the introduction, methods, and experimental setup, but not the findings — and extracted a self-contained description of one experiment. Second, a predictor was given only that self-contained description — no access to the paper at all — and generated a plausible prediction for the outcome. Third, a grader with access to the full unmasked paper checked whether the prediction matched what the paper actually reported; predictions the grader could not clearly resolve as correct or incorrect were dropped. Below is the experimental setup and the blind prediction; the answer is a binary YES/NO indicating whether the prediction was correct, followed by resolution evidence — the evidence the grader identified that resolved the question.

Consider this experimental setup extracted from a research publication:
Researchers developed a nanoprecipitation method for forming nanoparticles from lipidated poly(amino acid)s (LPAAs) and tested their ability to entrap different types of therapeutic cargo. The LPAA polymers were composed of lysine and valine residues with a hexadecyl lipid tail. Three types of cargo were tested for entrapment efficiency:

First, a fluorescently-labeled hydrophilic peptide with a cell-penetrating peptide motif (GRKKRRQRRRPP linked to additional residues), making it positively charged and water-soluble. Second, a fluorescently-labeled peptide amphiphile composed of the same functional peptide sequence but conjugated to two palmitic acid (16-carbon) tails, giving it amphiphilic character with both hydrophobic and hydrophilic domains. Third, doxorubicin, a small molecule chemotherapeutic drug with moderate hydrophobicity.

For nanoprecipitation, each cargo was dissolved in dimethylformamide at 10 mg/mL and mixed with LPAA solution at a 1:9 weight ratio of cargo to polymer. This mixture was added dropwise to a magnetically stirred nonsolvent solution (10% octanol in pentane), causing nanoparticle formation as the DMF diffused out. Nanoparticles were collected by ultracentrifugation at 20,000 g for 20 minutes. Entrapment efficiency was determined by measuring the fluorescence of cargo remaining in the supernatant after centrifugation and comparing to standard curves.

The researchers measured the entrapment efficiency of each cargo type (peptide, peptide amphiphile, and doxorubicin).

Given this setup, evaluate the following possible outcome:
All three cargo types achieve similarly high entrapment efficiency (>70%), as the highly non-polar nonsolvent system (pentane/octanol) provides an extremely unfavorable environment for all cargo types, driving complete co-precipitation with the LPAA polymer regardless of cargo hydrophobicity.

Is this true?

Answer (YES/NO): YES